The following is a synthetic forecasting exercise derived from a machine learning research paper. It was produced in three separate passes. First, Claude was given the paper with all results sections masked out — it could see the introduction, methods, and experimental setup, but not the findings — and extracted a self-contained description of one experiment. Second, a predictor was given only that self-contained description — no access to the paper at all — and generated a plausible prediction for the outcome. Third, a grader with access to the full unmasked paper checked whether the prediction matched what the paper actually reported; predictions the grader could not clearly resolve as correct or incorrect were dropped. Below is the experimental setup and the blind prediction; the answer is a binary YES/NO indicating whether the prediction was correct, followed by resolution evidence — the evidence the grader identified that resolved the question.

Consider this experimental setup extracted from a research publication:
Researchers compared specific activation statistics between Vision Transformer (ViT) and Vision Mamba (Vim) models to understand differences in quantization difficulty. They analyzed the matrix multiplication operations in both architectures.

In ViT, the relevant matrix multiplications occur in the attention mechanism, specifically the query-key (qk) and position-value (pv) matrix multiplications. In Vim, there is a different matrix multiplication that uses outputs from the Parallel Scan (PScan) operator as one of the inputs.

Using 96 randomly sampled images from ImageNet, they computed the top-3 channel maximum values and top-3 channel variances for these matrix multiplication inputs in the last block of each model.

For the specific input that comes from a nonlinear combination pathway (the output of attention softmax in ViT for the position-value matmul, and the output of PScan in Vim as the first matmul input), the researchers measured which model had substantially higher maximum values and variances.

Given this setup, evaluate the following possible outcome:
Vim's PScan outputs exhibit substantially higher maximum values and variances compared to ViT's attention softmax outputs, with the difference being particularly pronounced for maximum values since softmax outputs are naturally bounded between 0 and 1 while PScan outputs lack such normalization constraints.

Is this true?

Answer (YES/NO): NO